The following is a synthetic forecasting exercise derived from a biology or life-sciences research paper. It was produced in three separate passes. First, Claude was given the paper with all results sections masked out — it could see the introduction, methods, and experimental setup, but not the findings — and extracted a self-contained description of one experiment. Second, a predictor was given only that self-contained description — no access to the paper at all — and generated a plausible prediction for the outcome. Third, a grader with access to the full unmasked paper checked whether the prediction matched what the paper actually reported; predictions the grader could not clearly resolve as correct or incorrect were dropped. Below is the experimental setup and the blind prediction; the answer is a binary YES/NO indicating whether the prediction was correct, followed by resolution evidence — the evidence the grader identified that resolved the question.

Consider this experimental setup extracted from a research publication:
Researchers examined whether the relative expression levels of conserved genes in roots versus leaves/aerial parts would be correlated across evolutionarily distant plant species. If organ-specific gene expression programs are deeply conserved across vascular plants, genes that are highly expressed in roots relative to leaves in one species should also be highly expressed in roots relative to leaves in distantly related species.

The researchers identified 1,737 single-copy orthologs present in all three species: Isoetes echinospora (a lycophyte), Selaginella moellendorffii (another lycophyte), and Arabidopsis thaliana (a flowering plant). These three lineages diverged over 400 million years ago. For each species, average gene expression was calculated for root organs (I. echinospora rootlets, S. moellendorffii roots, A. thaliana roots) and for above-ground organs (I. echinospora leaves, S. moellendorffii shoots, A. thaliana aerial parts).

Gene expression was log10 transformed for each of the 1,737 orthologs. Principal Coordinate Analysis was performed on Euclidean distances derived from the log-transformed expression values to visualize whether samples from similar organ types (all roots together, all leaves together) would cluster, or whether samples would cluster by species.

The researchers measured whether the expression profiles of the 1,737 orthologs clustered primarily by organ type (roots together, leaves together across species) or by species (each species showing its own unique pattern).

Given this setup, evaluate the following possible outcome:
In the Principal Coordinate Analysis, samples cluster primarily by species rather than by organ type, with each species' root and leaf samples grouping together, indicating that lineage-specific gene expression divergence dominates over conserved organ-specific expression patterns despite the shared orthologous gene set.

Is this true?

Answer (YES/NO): YES